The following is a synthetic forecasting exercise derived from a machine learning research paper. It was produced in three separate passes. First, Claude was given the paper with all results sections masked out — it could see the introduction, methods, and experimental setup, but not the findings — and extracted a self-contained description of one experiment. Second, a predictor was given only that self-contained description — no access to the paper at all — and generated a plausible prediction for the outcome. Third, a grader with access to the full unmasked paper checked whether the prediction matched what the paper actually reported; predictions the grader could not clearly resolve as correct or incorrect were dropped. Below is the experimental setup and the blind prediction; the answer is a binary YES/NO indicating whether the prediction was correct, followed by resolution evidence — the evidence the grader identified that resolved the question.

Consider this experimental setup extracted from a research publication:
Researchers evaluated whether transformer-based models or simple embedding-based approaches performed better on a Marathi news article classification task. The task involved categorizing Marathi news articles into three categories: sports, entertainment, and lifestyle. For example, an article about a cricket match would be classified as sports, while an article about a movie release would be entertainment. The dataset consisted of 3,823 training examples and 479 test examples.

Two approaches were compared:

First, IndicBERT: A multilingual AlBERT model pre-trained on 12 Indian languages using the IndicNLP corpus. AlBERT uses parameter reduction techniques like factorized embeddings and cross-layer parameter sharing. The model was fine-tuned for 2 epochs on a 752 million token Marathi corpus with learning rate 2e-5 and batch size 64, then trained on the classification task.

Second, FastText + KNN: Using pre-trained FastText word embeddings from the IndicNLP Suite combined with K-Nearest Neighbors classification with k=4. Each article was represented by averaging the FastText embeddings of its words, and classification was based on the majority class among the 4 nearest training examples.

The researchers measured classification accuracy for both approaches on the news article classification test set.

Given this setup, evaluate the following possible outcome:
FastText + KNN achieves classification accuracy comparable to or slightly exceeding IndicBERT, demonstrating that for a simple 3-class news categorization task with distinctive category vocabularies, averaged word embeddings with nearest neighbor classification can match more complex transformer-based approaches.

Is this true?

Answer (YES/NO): YES